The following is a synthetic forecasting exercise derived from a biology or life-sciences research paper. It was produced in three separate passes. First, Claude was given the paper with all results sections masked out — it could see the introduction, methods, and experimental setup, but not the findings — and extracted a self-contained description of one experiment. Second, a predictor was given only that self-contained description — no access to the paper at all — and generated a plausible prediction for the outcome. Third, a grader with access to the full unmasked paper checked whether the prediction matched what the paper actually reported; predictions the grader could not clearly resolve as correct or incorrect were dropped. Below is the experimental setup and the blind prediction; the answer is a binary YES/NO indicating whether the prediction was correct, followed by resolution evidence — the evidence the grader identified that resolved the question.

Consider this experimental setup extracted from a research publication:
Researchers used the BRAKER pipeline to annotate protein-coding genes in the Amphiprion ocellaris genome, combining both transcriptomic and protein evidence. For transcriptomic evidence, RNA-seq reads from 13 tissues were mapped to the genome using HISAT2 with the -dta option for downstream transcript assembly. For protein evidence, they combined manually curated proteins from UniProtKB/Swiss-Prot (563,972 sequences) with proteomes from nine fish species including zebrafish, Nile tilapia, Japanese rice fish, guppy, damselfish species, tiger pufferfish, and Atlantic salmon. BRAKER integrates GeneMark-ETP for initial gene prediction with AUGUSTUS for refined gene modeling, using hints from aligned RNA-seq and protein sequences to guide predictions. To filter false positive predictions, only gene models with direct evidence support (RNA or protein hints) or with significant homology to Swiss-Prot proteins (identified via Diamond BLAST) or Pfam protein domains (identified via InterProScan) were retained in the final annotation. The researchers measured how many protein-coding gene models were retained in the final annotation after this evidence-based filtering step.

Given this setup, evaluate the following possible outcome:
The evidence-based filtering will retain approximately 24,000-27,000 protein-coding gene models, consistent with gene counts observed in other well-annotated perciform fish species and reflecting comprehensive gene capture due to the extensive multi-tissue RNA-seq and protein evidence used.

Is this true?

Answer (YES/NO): YES